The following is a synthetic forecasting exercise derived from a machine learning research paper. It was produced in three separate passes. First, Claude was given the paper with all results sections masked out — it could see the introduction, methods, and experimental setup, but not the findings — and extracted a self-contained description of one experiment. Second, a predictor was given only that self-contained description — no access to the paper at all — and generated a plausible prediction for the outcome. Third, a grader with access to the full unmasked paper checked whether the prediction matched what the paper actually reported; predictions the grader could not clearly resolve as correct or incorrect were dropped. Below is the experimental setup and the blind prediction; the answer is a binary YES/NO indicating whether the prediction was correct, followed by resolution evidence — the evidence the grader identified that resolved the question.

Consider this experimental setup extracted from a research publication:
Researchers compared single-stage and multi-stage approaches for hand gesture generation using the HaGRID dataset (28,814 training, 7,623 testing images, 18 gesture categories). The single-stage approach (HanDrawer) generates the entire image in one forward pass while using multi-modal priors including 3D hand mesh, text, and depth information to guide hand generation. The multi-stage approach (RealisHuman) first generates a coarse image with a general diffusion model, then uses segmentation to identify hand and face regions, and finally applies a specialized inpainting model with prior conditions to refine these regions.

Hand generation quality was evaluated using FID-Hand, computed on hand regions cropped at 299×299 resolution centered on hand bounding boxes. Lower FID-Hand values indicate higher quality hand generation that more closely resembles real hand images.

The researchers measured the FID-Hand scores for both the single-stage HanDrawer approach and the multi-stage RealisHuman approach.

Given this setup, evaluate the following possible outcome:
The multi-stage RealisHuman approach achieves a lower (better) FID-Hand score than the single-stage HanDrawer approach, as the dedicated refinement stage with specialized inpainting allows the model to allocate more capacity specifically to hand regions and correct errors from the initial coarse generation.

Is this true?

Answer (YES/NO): NO